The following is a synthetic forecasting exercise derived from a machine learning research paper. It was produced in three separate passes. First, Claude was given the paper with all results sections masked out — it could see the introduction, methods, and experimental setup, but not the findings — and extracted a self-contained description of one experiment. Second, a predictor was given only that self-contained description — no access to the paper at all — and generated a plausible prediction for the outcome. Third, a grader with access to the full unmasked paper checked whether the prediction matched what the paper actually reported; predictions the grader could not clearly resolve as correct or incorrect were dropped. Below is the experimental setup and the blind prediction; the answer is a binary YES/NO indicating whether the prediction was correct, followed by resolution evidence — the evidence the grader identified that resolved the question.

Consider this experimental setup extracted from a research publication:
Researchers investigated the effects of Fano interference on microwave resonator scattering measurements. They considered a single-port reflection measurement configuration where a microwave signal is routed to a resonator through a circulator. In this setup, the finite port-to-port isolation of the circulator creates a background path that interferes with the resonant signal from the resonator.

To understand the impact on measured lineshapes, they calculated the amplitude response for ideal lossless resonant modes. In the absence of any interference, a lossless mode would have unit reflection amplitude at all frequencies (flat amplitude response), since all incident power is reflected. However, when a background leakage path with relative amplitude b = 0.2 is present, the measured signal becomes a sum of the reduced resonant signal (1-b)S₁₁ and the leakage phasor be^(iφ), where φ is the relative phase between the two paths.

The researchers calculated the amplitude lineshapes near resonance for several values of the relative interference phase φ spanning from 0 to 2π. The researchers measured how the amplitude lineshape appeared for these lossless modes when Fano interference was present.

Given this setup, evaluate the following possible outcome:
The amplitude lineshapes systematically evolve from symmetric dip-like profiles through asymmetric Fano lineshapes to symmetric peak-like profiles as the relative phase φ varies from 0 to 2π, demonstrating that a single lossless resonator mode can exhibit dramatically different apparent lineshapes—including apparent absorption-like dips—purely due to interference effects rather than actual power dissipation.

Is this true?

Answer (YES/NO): YES